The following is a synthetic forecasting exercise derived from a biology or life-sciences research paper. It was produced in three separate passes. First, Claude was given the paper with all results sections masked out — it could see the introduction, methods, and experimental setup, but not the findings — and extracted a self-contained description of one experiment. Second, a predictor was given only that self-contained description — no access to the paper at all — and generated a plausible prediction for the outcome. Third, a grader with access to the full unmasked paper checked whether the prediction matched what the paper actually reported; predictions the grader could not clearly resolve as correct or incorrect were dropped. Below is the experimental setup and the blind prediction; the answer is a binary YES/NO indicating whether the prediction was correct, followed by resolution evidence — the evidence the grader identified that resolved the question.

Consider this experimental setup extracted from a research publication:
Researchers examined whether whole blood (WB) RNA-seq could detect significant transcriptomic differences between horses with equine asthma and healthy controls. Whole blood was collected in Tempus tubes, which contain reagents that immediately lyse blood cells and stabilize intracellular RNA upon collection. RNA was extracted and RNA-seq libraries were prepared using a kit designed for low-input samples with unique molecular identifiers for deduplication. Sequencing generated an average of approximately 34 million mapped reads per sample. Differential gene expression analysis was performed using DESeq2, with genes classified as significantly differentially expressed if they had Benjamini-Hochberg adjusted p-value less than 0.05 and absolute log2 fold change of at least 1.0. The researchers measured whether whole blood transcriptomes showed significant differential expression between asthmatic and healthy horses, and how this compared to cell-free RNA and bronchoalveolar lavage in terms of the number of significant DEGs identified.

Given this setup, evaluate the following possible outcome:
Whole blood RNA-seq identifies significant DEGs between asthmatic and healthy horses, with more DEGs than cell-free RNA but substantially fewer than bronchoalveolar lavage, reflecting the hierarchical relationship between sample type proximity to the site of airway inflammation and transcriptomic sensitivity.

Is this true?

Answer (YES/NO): NO